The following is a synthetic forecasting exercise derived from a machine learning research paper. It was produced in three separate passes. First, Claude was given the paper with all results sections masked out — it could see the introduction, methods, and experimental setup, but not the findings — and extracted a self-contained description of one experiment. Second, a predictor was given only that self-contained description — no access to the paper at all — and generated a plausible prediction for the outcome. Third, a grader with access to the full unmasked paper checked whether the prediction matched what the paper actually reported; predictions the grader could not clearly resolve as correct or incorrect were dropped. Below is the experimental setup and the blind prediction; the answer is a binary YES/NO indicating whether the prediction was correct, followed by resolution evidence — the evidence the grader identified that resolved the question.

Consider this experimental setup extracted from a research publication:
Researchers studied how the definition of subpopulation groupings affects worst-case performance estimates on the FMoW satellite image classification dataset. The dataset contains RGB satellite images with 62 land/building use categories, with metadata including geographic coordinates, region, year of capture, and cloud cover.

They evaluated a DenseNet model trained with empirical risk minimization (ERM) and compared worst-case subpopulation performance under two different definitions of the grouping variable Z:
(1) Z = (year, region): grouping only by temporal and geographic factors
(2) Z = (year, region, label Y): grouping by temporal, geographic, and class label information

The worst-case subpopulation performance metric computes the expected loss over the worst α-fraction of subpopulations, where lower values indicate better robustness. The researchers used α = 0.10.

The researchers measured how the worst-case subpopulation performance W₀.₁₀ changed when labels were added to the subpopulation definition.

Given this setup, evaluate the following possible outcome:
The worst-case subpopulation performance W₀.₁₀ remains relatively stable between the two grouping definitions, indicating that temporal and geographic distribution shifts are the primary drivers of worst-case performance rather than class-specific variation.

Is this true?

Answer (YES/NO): NO